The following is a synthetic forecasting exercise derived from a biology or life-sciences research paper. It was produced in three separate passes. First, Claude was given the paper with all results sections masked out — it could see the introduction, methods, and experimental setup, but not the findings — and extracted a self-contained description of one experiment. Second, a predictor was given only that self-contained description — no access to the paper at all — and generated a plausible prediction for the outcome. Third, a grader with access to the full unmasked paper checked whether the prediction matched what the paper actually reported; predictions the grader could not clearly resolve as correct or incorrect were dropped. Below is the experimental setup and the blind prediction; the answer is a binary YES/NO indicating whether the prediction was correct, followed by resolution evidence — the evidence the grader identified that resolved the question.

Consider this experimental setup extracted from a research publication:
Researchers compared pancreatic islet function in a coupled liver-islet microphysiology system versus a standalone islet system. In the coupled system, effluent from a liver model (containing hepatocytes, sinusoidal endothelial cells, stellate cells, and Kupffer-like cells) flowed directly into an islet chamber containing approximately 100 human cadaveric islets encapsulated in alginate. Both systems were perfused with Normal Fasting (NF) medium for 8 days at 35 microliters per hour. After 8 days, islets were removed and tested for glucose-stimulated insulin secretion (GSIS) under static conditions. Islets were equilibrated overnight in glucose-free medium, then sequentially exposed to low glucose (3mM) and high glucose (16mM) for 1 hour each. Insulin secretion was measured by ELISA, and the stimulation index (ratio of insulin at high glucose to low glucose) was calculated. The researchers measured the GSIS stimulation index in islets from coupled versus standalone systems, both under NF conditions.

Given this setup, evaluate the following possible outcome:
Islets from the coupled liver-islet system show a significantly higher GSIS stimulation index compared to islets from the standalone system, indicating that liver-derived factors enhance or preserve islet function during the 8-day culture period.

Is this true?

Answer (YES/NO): NO